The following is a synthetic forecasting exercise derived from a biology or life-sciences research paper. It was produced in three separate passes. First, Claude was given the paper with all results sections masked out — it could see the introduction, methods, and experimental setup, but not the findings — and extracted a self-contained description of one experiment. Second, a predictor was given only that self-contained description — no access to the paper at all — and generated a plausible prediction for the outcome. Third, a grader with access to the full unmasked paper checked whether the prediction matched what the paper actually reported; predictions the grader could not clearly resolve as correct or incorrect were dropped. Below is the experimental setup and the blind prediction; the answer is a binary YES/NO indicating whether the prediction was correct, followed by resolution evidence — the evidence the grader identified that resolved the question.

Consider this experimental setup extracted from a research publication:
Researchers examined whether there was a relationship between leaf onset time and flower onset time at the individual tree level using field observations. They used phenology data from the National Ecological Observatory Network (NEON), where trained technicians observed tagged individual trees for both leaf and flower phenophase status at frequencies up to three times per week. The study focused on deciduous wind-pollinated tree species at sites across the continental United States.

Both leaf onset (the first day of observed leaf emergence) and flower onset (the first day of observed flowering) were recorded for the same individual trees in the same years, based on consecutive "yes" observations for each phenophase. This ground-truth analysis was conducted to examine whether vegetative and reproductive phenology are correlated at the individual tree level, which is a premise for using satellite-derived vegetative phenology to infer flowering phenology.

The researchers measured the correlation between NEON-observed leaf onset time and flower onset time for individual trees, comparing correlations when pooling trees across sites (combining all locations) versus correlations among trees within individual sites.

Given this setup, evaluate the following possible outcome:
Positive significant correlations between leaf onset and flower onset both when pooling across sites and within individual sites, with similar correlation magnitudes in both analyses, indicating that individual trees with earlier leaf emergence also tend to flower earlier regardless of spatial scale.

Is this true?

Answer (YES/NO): NO